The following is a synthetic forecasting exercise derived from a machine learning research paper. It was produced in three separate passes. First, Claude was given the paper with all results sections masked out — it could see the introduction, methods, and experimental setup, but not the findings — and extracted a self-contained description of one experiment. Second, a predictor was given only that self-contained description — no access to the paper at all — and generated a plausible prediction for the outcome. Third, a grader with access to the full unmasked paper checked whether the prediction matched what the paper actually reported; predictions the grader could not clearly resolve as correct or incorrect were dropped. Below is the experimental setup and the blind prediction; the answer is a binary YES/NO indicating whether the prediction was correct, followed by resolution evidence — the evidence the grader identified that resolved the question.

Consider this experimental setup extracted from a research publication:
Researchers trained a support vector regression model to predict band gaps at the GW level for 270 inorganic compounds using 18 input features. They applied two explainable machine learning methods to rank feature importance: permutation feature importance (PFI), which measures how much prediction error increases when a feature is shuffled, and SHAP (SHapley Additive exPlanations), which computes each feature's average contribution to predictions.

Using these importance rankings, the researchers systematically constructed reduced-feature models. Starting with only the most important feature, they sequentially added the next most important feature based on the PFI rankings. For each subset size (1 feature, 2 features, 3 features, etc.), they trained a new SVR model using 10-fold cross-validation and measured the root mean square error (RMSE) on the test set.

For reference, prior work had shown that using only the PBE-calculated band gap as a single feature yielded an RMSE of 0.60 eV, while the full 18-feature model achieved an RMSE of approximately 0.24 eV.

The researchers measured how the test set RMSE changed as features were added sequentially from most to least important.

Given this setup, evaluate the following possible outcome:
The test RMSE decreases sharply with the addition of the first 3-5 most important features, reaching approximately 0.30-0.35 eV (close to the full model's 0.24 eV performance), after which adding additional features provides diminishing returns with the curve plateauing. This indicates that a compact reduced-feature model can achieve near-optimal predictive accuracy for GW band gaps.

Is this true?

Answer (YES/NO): NO